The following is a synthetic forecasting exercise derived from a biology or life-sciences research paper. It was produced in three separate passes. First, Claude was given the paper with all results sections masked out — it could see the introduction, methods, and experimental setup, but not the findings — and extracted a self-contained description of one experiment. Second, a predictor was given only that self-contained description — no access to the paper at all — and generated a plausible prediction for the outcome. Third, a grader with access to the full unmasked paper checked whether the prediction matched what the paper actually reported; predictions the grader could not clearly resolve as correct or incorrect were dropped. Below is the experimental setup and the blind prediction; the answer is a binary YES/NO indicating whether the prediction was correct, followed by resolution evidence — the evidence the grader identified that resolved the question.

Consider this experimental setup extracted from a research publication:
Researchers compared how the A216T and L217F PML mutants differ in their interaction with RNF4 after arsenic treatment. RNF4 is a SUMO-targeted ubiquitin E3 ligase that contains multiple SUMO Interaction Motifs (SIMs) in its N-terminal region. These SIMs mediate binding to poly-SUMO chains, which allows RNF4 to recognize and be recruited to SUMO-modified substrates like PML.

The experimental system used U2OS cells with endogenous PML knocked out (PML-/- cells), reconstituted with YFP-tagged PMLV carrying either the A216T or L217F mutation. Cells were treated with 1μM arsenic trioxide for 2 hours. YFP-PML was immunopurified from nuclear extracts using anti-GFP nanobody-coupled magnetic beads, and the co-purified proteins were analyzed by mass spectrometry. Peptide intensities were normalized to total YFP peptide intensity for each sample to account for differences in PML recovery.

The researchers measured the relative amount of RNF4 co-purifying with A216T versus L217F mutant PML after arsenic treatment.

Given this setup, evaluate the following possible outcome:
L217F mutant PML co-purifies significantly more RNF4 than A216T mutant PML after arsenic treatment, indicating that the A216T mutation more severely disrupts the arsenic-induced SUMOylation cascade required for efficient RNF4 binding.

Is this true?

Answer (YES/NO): YES